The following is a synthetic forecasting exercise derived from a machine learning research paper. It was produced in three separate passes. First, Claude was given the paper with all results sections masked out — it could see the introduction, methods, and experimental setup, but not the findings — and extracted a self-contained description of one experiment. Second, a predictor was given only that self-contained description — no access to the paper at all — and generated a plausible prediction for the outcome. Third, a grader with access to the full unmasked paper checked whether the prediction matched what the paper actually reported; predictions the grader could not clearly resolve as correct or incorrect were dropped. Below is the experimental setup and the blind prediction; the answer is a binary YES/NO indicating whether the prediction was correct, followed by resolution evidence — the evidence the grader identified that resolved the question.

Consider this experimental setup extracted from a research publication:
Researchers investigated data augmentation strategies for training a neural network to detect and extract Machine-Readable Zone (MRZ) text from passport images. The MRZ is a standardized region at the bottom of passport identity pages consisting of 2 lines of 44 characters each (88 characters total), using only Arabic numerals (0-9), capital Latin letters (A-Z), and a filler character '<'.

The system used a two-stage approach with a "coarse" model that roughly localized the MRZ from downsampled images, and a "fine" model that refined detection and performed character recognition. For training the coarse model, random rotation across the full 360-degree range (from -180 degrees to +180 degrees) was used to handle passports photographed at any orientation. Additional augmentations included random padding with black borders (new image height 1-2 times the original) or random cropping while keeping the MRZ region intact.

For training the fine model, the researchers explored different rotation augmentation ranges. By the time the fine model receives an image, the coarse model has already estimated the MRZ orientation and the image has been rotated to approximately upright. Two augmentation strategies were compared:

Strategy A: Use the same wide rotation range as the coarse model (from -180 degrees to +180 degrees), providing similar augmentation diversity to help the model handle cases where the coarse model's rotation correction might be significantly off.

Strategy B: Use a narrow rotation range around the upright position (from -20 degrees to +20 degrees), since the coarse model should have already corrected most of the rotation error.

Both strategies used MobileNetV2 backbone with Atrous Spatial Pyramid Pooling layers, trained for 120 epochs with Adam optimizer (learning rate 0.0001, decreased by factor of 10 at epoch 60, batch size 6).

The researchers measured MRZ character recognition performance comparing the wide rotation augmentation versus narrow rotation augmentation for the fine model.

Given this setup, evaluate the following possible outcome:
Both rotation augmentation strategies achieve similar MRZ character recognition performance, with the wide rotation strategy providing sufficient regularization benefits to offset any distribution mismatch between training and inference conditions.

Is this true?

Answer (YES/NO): NO